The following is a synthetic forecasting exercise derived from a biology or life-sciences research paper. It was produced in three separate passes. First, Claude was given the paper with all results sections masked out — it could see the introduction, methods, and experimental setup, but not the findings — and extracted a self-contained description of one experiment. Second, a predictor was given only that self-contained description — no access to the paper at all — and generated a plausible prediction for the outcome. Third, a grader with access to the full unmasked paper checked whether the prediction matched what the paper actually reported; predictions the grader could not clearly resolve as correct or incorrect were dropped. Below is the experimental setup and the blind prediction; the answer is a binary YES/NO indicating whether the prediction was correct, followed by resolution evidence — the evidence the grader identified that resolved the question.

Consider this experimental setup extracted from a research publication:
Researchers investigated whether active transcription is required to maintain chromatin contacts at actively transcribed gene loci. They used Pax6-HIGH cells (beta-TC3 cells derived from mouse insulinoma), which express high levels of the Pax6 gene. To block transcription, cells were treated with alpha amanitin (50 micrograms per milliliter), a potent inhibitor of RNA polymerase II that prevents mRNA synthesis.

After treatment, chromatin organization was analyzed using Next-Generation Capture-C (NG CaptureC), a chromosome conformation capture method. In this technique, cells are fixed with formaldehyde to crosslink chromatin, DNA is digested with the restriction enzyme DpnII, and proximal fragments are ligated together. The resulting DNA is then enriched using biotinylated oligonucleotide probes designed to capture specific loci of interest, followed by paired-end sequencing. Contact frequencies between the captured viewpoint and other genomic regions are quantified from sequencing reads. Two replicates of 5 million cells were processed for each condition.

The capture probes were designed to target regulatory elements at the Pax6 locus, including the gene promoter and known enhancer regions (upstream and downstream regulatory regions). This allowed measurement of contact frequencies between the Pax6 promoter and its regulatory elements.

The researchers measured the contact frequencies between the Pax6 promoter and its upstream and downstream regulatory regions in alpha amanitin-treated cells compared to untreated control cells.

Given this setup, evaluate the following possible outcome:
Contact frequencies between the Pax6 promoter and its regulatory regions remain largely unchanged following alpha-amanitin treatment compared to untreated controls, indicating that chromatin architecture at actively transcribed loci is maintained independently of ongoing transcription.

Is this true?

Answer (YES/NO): YES